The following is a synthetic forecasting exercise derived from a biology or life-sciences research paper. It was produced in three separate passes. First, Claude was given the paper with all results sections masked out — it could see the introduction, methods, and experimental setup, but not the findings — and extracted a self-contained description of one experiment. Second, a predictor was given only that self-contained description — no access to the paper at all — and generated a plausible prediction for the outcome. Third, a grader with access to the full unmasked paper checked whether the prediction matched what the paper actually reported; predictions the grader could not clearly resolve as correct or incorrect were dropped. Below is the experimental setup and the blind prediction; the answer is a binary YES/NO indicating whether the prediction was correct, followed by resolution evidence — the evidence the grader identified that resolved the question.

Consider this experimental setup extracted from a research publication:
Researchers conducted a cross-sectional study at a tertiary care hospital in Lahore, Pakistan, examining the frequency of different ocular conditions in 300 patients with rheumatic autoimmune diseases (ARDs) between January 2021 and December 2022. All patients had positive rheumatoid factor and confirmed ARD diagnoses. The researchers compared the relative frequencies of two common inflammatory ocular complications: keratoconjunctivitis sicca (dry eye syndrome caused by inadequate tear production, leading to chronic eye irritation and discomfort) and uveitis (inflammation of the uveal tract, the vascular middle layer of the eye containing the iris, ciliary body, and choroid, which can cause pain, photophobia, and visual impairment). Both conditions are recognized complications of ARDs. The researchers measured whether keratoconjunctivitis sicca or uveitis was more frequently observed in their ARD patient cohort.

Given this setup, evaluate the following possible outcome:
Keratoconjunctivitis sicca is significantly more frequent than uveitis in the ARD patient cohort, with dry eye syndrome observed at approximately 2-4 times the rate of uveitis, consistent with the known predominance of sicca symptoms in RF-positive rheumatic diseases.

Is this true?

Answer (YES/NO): NO